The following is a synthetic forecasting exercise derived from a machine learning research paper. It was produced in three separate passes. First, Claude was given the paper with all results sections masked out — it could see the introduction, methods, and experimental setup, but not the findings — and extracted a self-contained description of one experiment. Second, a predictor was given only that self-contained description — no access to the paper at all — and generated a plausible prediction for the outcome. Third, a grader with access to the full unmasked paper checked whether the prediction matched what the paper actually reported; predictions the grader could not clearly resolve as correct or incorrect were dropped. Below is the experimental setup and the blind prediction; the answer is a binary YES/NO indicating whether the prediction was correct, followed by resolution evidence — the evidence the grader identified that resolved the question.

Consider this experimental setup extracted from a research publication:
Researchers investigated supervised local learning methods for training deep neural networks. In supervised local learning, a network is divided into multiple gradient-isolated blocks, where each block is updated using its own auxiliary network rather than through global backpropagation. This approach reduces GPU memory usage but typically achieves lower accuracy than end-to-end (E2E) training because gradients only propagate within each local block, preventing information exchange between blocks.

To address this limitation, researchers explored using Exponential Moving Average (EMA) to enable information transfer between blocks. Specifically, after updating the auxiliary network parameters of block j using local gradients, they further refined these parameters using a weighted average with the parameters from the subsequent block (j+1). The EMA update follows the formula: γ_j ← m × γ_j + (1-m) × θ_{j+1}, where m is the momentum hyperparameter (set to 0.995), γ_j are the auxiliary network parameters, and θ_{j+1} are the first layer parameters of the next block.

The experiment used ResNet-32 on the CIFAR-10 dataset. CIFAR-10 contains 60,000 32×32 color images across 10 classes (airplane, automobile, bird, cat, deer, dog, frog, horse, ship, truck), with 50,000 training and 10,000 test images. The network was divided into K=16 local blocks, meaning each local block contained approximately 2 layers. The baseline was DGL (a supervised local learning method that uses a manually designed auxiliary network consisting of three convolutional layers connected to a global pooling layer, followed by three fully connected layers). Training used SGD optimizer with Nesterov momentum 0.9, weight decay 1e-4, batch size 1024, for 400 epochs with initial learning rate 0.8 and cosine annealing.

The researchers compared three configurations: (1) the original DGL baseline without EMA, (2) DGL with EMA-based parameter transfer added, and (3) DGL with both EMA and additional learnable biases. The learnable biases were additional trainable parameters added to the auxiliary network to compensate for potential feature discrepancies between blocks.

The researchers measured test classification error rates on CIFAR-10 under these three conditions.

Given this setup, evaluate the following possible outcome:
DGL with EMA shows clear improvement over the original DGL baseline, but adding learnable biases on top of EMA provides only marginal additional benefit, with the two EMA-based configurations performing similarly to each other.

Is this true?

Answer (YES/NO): NO